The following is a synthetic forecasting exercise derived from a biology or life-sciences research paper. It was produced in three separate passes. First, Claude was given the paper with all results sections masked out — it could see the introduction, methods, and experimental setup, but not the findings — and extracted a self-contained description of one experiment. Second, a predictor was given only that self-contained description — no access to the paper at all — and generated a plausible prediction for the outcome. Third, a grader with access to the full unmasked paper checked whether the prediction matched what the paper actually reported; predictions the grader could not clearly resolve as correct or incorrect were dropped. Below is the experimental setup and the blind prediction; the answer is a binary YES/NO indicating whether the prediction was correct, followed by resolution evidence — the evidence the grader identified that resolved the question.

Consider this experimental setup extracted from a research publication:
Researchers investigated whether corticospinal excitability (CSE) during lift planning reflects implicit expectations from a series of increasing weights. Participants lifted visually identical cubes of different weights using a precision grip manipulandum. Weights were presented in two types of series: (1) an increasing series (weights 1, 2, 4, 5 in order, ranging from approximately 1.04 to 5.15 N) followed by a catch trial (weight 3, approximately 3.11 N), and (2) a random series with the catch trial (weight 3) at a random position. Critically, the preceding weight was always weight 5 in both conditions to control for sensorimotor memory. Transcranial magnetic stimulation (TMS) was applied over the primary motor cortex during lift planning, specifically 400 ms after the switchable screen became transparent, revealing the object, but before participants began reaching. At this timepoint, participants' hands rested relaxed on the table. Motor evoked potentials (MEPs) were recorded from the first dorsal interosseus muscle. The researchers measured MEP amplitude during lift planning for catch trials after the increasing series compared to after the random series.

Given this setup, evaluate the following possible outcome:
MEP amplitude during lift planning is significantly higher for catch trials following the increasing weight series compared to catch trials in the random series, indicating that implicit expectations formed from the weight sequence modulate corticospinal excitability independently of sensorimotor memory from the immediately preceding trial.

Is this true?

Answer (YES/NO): NO